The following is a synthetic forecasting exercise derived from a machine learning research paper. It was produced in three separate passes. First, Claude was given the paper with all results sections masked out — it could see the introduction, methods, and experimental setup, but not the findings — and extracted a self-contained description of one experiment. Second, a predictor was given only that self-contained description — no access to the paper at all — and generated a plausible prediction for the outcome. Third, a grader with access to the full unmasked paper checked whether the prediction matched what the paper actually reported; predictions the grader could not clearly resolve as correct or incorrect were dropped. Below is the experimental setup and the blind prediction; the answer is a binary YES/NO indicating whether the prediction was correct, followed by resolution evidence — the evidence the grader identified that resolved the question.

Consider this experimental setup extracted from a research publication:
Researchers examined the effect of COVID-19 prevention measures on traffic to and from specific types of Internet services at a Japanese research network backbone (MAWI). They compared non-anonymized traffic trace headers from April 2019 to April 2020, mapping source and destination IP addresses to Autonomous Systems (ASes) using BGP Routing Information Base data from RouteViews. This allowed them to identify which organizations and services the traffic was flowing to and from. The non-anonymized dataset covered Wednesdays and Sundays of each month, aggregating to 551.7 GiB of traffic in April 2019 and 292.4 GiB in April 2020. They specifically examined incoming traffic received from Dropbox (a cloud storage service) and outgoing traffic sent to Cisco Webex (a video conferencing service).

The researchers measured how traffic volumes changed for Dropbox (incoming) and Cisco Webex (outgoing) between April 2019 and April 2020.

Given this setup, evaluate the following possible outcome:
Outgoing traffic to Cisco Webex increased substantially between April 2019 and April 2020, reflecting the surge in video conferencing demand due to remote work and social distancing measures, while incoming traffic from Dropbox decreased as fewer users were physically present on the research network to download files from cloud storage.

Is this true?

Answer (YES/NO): NO